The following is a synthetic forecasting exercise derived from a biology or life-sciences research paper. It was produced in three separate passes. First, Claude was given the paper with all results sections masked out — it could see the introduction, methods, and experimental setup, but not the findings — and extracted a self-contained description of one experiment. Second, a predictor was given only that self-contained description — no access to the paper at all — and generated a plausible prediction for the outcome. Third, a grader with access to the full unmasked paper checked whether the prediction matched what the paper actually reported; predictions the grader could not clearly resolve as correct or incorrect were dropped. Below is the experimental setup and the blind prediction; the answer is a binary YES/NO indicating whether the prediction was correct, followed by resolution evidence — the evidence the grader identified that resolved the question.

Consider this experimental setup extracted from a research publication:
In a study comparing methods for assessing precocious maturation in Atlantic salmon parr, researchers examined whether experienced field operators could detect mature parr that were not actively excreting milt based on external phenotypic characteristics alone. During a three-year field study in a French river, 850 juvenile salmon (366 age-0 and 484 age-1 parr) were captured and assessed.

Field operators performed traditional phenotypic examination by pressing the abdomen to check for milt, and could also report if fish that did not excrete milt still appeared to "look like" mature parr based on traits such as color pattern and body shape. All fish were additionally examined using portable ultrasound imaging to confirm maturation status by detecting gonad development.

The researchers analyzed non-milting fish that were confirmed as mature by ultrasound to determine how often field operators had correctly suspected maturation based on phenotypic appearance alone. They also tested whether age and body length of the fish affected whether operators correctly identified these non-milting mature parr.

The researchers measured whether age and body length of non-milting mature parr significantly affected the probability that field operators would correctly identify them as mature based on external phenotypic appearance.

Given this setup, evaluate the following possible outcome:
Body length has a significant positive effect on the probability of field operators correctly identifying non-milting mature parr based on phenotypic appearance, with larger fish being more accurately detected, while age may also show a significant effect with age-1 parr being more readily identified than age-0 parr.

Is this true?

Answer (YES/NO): NO